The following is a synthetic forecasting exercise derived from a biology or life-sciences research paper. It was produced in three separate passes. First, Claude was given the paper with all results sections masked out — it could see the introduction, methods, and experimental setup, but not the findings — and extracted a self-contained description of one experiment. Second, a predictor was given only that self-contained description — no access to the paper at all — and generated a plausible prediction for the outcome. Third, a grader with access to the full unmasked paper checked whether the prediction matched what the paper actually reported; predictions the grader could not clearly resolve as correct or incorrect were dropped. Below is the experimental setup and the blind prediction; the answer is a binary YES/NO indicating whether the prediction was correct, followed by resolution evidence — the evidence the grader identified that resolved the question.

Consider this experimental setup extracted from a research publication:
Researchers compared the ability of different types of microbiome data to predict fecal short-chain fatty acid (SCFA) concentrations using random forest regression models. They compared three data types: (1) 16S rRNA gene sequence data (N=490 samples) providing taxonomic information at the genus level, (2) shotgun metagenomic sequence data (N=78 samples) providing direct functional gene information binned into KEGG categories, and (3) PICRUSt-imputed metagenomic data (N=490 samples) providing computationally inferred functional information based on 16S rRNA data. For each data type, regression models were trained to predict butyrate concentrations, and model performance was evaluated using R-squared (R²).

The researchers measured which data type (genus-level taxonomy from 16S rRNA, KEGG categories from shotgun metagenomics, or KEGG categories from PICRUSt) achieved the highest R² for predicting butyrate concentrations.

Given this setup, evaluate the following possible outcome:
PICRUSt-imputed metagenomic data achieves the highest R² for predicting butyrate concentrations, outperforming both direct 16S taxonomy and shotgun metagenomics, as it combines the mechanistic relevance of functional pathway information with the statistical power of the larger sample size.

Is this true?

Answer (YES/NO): NO